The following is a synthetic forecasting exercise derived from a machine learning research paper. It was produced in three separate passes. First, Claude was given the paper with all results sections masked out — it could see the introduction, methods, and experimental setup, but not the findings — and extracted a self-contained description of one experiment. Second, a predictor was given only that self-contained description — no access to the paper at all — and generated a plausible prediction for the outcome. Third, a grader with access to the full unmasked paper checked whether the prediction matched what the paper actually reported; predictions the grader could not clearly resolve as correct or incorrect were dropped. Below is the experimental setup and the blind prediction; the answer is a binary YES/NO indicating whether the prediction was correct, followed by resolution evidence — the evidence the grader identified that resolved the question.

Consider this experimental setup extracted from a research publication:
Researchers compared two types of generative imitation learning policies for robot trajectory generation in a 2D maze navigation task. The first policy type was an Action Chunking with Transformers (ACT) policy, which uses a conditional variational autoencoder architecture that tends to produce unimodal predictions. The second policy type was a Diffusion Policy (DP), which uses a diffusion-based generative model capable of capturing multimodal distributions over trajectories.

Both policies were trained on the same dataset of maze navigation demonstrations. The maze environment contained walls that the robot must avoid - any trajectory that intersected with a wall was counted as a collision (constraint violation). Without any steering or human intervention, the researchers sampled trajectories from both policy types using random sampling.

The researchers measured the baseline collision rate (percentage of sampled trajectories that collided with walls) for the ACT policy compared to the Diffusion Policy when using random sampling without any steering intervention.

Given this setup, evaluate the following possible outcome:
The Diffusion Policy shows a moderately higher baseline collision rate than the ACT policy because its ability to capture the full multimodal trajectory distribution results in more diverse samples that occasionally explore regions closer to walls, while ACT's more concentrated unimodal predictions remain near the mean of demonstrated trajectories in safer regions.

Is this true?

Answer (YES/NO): NO